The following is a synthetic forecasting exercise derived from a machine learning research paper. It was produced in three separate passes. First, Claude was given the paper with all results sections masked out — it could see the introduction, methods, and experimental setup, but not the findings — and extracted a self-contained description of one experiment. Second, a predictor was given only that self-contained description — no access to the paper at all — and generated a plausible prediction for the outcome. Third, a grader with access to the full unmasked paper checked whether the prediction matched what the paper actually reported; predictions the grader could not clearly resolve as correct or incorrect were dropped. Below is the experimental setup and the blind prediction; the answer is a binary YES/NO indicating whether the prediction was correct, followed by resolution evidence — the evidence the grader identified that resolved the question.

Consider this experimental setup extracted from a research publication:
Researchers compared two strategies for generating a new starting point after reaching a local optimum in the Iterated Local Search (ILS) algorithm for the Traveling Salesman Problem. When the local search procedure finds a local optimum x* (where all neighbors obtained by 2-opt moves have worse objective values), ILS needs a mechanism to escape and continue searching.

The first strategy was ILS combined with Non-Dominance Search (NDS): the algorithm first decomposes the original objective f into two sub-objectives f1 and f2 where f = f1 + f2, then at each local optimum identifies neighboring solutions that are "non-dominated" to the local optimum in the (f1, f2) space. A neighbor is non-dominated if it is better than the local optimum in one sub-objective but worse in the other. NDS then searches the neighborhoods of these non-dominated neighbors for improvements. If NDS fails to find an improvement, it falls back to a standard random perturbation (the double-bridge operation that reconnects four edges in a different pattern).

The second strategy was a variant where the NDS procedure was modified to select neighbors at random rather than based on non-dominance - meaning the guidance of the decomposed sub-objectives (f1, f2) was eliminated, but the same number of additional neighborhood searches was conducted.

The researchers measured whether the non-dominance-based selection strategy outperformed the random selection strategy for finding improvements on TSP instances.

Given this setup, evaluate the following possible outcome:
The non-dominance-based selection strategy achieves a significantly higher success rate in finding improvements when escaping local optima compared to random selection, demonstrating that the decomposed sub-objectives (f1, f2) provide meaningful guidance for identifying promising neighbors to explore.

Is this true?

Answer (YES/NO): YES